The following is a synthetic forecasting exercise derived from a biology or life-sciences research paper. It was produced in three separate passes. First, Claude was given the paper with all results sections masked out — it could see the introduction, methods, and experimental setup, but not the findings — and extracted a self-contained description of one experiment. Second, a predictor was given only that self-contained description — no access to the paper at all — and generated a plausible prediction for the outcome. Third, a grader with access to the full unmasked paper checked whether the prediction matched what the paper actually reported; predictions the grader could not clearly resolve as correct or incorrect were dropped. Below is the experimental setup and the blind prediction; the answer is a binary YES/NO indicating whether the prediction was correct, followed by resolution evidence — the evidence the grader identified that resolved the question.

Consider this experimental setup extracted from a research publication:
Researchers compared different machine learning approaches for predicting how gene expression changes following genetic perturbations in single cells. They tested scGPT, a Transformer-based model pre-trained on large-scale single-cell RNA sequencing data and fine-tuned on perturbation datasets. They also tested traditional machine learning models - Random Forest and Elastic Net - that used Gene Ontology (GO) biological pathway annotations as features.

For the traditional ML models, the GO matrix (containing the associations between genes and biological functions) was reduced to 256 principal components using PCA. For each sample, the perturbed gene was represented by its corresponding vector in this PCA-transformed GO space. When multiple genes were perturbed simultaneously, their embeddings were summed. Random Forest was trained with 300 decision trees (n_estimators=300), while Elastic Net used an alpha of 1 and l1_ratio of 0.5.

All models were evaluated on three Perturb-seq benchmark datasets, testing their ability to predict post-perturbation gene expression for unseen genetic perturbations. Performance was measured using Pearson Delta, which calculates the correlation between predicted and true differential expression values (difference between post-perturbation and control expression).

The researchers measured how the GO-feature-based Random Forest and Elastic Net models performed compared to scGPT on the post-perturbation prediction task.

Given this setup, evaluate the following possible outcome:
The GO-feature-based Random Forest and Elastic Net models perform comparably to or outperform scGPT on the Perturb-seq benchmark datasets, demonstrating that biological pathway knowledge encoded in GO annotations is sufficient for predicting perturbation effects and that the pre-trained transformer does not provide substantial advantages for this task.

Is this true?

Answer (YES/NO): YES